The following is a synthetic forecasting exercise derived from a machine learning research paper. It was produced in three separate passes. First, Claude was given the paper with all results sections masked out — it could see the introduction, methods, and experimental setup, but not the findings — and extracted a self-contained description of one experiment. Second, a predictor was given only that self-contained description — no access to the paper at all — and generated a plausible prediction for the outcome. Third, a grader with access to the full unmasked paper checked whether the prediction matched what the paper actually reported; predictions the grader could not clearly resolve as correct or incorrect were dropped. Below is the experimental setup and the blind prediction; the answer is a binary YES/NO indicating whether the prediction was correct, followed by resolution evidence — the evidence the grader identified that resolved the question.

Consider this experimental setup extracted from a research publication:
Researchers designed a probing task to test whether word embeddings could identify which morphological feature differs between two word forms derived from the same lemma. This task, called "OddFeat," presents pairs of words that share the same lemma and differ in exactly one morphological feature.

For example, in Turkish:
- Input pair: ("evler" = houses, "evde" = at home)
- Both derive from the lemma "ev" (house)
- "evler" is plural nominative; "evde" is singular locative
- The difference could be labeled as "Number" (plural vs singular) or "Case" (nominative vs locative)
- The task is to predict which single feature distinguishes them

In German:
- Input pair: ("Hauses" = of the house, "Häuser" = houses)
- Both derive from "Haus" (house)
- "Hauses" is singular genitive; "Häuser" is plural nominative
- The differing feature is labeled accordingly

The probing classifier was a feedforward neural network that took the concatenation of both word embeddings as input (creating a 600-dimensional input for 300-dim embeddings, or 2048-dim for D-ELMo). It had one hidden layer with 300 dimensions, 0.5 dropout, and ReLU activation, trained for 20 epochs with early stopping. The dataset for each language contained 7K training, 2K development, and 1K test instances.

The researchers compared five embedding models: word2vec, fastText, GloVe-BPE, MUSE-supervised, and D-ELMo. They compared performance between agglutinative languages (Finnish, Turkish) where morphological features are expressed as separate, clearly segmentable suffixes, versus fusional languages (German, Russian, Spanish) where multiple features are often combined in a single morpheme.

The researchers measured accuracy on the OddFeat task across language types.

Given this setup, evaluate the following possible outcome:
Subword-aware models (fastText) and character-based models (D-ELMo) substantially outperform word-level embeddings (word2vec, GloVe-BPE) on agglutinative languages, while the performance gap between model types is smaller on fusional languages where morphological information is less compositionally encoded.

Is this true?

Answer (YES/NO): NO